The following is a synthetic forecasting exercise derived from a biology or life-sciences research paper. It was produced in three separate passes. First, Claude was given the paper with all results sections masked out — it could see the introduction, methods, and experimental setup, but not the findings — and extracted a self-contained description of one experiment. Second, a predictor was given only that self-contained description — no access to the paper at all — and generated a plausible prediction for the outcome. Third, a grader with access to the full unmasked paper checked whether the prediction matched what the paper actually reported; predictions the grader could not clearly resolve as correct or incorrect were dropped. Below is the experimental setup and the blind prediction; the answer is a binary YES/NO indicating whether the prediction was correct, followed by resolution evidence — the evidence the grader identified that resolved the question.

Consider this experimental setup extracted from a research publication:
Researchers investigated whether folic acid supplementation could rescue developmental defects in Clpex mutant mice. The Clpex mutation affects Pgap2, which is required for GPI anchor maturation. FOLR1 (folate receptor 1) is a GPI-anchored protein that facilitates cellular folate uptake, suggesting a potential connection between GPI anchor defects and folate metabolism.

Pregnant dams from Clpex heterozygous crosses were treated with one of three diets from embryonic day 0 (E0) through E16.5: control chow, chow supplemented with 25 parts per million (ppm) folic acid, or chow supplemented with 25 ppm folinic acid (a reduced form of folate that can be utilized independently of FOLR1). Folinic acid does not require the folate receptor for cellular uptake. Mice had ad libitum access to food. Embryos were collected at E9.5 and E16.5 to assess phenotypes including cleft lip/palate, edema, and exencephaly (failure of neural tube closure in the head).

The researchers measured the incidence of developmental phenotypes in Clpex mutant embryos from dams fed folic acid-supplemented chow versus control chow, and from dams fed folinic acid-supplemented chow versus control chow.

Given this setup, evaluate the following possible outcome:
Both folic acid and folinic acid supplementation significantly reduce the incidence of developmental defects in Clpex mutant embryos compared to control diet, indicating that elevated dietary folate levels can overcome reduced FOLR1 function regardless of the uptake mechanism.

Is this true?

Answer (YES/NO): NO